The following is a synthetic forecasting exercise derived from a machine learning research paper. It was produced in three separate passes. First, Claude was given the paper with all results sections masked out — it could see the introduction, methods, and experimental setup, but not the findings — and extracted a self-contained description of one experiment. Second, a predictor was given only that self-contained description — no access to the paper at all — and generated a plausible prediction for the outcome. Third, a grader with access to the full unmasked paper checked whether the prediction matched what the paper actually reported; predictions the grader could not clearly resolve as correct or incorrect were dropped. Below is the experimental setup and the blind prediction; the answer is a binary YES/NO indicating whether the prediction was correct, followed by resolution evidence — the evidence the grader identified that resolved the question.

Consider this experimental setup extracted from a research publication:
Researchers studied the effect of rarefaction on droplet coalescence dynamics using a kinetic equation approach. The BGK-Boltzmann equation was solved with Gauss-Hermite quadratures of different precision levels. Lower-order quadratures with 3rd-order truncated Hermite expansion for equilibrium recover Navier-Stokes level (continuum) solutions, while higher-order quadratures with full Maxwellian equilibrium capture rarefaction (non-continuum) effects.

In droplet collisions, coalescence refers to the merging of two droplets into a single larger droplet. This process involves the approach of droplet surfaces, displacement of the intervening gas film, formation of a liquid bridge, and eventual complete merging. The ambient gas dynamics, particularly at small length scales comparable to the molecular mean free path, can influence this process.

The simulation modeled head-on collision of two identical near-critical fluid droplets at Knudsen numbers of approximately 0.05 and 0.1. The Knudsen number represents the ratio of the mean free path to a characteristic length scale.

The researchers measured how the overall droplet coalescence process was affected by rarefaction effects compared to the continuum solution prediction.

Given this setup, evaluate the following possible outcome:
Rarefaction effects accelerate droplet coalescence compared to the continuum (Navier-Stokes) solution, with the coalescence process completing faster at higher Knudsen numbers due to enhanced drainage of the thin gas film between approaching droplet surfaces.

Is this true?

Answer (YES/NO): YES